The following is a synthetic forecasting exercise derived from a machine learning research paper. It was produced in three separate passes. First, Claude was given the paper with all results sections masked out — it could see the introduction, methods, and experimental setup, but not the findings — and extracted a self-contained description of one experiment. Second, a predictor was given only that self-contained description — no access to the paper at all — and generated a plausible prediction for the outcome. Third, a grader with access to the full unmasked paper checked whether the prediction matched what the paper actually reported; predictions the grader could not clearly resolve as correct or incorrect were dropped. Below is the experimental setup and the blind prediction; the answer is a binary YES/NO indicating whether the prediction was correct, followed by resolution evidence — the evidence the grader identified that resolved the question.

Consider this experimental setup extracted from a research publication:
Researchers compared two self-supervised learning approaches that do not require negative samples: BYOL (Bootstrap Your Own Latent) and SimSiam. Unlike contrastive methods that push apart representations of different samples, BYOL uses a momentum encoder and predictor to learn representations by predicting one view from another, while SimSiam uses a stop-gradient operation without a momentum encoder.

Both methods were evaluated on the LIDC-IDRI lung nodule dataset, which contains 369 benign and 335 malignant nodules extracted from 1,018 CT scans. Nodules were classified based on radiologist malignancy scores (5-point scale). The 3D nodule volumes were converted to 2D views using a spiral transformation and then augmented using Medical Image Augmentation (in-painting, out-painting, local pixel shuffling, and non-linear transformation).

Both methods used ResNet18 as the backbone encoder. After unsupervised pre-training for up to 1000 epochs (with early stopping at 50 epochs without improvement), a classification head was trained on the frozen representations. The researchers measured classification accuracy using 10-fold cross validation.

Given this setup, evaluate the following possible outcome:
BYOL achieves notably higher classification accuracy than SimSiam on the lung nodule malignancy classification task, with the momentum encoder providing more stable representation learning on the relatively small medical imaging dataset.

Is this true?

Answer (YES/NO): NO